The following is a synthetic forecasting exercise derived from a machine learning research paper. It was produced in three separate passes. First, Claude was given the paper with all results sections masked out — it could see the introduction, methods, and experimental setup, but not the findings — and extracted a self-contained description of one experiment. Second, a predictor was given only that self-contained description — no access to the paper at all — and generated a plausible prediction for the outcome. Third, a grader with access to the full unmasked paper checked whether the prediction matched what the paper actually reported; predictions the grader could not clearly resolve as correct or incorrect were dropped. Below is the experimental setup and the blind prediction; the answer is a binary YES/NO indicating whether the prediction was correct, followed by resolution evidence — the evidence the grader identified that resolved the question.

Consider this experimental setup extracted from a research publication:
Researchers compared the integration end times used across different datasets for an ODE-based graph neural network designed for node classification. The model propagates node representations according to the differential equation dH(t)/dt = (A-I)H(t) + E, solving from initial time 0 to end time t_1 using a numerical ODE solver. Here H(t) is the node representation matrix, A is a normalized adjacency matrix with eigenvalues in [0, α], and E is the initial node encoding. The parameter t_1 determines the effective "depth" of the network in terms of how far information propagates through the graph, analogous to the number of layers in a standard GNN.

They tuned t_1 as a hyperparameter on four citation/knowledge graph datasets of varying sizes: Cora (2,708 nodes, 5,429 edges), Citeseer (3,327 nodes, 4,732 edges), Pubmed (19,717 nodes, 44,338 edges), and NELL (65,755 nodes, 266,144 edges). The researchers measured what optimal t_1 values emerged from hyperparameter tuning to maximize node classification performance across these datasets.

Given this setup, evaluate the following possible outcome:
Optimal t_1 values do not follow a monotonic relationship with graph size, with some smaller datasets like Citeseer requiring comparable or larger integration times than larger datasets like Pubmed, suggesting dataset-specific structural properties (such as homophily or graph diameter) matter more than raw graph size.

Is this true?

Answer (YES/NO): YES